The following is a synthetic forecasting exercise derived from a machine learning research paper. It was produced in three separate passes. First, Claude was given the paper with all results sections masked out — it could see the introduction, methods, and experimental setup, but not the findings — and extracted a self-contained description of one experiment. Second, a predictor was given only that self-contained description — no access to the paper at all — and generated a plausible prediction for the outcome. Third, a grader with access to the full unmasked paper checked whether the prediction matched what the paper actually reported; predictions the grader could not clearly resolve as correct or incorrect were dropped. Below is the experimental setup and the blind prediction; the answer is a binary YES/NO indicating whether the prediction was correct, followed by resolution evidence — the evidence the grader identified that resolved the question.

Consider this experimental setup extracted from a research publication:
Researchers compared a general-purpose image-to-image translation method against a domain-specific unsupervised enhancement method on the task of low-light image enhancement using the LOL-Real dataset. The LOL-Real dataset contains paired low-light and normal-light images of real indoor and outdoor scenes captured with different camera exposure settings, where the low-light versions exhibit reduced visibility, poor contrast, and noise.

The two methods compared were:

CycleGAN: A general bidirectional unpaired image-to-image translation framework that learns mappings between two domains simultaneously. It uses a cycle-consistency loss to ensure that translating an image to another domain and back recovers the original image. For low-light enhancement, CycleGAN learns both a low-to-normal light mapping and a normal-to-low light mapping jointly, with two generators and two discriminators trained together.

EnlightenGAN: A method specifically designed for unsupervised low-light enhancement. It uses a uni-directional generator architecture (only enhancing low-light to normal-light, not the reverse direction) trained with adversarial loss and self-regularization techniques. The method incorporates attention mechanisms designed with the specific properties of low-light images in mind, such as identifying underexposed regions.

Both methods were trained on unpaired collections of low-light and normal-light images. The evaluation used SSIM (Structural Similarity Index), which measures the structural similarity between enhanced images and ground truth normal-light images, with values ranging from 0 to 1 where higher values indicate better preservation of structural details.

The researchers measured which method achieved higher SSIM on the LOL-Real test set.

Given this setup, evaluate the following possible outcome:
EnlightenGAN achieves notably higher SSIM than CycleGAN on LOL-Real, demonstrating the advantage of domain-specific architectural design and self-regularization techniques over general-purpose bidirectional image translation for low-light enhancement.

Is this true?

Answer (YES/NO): NO